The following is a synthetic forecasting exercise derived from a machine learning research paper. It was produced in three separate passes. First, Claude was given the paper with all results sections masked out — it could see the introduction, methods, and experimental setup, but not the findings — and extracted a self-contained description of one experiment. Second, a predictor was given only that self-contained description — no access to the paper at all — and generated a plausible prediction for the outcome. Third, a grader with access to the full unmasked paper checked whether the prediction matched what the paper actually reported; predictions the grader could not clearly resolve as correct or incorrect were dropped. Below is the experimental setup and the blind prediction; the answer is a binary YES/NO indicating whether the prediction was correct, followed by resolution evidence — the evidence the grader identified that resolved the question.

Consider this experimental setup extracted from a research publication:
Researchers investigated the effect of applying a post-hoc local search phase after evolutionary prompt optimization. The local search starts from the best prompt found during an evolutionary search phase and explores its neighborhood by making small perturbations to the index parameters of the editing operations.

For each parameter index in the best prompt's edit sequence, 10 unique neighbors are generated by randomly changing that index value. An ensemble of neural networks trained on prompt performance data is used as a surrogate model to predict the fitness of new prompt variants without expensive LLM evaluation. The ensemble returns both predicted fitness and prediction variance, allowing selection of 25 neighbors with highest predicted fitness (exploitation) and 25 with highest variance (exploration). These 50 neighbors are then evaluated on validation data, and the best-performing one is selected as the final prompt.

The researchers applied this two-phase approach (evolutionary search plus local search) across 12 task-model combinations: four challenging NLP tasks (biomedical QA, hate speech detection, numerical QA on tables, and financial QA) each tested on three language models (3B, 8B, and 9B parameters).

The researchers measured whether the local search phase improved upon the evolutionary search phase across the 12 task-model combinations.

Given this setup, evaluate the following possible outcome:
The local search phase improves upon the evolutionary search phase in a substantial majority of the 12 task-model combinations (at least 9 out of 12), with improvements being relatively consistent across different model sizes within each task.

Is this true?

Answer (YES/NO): YES